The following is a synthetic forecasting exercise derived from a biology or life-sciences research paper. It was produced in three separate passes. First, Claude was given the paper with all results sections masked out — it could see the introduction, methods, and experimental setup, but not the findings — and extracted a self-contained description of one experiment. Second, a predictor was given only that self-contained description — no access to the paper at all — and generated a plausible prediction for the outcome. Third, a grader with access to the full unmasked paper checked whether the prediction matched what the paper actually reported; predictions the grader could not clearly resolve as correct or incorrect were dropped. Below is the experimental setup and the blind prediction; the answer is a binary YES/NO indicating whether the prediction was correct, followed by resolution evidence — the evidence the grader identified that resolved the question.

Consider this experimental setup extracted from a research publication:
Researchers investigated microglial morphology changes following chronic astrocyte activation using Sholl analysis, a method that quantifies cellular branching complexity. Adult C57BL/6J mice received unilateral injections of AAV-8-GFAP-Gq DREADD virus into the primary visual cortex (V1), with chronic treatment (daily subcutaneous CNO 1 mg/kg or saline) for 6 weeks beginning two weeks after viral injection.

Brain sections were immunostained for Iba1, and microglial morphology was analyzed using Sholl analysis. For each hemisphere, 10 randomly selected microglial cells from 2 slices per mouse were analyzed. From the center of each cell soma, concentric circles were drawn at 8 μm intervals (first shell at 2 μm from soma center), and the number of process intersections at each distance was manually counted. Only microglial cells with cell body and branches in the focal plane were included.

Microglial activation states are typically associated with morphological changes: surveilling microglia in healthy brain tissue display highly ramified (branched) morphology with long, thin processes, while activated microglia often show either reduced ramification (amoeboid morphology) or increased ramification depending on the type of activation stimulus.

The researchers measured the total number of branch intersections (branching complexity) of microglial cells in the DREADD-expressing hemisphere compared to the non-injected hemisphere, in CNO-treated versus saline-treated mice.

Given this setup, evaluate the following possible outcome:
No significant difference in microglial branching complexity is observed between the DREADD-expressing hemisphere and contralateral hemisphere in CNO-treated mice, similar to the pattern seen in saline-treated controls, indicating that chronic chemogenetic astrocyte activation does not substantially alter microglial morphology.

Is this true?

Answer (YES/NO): NO